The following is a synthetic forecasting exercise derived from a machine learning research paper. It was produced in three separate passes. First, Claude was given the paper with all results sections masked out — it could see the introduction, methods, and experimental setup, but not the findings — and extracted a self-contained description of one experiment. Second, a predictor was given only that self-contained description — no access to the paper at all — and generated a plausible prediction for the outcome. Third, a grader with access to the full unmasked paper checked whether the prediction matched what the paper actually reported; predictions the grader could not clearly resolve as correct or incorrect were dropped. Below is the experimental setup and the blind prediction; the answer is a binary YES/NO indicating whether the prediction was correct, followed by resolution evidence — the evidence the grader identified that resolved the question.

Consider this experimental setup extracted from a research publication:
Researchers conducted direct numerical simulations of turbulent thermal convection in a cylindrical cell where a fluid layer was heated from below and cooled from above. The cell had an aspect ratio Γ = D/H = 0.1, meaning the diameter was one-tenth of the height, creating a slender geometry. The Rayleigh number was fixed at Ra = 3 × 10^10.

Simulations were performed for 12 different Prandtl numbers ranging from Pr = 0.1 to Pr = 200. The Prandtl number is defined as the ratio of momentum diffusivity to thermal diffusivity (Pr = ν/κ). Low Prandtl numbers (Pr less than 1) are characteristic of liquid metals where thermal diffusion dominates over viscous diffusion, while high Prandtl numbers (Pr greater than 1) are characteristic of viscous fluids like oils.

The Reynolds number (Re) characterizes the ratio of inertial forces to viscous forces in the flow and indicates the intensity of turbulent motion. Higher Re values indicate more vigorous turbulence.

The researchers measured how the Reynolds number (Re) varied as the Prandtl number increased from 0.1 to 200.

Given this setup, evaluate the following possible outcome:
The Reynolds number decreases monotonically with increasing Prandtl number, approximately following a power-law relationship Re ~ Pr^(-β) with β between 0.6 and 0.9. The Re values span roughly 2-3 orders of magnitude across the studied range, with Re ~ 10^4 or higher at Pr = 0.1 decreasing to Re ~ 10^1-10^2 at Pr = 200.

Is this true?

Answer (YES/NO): YES